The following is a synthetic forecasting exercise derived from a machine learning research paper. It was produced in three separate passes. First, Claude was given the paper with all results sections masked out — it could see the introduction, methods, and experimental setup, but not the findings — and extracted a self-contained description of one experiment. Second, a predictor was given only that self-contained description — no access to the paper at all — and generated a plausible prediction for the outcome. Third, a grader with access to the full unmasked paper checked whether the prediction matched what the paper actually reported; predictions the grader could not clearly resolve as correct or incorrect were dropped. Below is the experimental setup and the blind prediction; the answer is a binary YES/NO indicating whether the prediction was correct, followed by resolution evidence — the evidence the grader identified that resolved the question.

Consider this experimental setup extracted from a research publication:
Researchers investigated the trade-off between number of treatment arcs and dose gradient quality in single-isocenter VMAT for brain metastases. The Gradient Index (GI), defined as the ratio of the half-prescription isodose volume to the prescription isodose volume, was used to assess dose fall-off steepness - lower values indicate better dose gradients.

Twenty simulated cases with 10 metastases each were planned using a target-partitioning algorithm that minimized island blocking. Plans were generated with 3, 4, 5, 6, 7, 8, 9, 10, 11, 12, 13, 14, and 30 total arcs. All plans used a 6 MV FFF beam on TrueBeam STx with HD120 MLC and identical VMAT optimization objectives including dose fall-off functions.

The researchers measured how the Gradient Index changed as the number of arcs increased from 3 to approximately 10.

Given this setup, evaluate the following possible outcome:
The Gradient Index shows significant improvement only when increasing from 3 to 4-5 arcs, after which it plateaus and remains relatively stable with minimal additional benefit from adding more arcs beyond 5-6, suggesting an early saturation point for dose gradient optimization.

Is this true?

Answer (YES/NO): NO